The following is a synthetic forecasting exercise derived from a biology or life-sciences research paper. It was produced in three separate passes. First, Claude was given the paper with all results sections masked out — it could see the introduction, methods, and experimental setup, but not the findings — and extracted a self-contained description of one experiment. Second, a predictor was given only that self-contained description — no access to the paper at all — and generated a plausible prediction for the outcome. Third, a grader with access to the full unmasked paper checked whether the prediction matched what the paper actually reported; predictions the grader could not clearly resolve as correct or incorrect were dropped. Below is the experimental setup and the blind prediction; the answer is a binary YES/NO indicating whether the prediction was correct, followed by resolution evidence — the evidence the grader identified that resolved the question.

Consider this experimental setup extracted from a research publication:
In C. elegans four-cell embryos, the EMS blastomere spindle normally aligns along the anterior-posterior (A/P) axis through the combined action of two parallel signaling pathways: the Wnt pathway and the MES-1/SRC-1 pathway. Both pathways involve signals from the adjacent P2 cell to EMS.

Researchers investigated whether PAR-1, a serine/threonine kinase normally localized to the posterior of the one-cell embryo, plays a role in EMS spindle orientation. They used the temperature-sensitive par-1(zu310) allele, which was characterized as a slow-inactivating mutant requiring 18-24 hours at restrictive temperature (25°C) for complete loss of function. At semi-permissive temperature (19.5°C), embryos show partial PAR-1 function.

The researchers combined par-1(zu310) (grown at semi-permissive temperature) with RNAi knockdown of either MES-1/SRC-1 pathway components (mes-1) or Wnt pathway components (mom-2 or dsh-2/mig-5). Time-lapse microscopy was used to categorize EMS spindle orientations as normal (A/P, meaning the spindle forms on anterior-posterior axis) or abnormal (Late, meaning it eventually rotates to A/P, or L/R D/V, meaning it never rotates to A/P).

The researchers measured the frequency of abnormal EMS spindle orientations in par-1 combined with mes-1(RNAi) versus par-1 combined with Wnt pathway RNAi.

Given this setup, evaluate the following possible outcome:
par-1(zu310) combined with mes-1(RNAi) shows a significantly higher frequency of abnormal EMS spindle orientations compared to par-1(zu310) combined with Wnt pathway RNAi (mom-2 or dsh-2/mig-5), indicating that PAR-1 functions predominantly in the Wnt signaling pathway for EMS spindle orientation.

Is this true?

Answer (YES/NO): YES